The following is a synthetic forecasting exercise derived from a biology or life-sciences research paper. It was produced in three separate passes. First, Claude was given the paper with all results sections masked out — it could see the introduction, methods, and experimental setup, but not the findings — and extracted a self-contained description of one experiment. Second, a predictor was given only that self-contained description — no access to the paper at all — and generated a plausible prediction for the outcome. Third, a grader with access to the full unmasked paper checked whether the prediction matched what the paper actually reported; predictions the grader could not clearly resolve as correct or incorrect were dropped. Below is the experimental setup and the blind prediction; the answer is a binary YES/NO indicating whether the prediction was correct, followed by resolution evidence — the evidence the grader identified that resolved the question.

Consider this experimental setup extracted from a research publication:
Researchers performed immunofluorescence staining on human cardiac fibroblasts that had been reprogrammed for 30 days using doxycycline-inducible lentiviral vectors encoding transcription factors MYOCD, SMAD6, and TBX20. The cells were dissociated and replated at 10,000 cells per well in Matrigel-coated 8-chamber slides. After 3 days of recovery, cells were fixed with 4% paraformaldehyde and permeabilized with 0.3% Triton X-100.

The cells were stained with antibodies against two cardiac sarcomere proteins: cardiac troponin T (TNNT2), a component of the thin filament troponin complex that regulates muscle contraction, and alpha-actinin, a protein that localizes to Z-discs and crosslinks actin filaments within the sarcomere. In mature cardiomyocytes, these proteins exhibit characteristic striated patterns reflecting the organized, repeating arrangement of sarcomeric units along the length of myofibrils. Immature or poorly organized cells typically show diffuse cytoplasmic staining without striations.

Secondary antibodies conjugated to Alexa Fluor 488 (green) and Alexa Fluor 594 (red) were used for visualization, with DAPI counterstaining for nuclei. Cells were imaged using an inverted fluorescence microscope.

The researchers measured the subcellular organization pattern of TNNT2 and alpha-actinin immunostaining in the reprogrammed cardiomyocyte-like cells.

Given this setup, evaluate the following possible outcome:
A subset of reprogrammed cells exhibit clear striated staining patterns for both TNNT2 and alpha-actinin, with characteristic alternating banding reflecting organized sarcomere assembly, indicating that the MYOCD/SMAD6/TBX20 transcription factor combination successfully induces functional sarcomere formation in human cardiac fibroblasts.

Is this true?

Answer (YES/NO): YES